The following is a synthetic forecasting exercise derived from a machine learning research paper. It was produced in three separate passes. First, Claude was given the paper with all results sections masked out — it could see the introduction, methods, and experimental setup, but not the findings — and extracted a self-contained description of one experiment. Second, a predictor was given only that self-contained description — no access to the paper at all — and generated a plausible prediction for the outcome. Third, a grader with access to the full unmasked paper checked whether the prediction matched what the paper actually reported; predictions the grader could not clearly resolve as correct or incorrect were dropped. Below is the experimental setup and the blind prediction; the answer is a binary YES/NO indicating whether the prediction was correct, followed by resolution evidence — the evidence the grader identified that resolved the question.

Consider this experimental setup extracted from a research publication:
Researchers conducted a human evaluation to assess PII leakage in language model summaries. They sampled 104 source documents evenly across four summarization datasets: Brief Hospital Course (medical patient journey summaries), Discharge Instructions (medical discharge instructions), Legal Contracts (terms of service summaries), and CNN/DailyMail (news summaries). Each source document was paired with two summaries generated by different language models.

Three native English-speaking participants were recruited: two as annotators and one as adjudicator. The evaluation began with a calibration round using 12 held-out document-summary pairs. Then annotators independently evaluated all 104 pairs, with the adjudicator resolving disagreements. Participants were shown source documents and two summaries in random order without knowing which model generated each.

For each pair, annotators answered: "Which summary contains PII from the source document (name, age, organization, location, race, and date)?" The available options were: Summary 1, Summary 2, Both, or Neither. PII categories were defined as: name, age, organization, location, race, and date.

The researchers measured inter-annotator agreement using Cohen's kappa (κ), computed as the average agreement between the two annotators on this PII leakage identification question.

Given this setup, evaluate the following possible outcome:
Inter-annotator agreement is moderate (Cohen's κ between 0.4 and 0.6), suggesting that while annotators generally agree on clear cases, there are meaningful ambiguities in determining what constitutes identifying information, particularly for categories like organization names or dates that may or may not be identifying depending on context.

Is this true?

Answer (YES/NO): NO